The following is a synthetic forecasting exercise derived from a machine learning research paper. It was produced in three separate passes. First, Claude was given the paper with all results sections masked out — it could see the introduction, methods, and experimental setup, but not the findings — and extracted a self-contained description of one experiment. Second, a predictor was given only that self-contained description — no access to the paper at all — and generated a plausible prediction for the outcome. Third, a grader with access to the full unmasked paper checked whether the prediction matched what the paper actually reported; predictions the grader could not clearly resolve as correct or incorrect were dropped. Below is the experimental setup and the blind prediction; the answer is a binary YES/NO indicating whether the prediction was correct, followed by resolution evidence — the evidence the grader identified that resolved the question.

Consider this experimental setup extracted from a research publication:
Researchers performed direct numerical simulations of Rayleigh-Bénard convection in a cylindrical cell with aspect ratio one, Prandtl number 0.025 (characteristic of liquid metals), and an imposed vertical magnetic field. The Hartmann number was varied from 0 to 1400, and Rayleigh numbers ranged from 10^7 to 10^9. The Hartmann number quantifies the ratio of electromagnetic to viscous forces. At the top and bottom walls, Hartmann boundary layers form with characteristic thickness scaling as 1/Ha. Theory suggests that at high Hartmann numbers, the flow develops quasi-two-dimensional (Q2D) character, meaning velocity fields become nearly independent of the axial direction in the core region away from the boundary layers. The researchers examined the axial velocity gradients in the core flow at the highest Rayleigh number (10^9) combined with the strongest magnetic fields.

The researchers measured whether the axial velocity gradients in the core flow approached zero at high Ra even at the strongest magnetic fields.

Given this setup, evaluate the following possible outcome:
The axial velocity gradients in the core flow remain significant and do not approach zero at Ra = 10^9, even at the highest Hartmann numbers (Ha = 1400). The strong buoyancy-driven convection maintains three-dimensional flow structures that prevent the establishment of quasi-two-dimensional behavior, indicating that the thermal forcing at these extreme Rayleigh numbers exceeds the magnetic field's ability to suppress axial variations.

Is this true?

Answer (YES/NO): NO